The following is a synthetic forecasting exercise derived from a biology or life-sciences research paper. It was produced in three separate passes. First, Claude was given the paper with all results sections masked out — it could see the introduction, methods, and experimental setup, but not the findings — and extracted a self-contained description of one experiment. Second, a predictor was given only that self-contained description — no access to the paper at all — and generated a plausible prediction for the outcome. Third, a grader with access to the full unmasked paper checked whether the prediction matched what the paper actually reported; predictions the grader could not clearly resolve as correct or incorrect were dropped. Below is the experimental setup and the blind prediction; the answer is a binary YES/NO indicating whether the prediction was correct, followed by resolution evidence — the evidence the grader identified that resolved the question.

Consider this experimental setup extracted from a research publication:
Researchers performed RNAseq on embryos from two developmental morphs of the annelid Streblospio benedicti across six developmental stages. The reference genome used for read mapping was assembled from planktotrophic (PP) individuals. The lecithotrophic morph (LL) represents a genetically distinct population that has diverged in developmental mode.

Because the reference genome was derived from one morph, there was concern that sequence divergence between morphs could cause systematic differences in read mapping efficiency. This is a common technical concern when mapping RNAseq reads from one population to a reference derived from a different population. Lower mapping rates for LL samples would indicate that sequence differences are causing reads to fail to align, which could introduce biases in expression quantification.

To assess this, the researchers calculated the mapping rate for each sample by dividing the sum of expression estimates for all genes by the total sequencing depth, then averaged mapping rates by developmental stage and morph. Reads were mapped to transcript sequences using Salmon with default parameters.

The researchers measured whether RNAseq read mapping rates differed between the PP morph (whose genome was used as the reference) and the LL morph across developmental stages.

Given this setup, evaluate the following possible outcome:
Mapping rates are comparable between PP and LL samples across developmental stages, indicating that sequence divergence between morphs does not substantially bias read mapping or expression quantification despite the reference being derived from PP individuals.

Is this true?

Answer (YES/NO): YES